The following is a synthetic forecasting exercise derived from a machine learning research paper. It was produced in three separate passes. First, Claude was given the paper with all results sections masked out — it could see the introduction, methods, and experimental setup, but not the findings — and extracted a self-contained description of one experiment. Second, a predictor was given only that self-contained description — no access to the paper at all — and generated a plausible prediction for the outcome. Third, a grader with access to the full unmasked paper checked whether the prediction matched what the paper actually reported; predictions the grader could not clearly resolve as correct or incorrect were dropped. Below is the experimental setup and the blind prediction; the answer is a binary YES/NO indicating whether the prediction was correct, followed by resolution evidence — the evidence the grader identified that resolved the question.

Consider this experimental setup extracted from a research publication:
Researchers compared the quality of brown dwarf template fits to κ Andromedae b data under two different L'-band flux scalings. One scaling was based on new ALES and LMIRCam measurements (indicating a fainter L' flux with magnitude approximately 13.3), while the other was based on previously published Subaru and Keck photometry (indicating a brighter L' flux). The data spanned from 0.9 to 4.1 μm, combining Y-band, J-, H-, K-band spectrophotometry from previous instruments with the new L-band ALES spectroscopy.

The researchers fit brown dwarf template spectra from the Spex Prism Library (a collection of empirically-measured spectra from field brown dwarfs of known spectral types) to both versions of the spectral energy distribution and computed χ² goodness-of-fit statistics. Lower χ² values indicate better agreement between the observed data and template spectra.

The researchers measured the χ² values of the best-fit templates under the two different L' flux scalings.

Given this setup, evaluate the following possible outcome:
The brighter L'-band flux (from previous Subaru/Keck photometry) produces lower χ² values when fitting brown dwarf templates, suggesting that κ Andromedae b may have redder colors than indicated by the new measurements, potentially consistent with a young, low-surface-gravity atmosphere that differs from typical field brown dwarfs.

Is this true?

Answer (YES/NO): NO